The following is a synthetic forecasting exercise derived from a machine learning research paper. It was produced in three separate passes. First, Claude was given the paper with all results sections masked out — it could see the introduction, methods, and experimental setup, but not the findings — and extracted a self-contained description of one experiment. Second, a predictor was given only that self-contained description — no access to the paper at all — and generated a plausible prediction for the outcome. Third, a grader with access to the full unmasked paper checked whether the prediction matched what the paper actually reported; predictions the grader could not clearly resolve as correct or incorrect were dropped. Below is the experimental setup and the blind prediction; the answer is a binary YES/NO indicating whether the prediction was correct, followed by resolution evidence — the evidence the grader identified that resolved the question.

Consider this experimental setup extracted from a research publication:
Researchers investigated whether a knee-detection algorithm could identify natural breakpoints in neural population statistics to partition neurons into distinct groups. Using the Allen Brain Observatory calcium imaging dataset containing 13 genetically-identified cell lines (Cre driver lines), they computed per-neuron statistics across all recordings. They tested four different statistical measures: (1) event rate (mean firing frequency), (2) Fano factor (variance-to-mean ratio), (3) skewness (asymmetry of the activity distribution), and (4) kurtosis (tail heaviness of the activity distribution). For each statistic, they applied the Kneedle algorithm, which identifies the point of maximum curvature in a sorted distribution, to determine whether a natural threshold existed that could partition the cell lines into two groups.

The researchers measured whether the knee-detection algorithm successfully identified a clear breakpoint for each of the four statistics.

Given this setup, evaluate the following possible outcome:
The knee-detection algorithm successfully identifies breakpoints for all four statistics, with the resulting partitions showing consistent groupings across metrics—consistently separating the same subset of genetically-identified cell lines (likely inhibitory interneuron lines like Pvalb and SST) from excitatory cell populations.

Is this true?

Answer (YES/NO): NO